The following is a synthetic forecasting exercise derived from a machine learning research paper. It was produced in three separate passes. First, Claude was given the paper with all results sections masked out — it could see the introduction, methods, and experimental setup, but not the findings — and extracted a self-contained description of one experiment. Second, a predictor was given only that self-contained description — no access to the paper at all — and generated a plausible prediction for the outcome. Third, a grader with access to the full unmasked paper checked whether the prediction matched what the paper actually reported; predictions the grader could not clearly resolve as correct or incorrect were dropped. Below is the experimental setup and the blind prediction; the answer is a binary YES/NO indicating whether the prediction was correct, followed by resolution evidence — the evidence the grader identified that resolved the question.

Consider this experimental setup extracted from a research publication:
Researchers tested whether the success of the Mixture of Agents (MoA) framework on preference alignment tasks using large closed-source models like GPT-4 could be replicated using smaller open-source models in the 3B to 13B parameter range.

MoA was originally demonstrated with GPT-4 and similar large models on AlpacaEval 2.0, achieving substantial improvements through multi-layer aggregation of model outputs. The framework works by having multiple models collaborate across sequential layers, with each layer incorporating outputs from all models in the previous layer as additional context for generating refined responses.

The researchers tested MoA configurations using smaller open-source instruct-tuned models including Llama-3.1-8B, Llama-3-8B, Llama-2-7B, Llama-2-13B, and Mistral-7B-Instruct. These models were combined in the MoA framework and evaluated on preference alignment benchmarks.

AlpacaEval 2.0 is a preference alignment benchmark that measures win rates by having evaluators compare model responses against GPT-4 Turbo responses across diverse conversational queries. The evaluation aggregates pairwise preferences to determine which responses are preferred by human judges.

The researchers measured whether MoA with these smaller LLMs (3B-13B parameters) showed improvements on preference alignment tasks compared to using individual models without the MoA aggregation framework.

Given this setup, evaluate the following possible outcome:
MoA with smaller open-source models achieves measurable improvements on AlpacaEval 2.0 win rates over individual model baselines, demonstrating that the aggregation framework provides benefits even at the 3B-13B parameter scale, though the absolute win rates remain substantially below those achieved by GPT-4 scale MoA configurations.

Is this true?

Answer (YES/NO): NO